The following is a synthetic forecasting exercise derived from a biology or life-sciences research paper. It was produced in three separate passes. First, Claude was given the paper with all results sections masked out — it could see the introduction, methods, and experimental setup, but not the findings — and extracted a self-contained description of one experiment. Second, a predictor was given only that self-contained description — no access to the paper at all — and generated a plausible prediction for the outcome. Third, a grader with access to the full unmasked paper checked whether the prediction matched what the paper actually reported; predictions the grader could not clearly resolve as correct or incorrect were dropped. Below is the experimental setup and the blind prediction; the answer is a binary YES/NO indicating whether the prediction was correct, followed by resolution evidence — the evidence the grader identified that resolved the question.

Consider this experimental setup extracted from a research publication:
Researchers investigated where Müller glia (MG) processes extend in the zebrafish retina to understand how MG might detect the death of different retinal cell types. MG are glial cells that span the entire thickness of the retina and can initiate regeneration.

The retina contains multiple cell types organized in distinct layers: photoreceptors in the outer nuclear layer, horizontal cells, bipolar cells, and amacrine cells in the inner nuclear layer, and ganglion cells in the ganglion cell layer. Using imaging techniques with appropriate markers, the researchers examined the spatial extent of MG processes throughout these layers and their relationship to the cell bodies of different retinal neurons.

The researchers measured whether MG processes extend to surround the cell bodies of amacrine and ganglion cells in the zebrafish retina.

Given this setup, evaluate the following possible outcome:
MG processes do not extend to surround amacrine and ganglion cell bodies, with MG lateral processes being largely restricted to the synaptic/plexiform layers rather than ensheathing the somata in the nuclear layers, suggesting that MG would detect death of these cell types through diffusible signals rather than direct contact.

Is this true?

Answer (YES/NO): NO